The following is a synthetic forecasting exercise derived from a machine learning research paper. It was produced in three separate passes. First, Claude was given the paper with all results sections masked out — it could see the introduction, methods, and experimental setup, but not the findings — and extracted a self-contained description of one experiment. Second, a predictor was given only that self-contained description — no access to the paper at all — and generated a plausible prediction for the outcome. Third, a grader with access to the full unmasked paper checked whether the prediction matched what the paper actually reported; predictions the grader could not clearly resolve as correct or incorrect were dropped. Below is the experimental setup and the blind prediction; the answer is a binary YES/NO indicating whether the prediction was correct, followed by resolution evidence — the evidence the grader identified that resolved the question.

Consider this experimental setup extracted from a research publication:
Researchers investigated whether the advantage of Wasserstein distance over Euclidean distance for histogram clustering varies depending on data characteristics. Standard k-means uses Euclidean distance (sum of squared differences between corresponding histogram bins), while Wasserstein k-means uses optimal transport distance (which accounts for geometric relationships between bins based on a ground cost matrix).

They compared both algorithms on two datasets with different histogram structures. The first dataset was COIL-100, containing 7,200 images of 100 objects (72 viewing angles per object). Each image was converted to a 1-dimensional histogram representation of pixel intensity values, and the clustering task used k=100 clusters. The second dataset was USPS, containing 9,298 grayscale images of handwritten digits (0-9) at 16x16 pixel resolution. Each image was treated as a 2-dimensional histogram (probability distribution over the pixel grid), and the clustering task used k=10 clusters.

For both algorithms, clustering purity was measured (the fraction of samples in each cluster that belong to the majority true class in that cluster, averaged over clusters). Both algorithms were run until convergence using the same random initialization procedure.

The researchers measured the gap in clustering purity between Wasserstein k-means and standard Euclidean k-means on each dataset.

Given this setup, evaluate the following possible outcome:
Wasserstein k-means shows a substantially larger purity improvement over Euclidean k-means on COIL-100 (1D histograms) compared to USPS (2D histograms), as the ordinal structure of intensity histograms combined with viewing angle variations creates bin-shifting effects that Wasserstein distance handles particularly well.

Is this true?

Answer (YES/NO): YES